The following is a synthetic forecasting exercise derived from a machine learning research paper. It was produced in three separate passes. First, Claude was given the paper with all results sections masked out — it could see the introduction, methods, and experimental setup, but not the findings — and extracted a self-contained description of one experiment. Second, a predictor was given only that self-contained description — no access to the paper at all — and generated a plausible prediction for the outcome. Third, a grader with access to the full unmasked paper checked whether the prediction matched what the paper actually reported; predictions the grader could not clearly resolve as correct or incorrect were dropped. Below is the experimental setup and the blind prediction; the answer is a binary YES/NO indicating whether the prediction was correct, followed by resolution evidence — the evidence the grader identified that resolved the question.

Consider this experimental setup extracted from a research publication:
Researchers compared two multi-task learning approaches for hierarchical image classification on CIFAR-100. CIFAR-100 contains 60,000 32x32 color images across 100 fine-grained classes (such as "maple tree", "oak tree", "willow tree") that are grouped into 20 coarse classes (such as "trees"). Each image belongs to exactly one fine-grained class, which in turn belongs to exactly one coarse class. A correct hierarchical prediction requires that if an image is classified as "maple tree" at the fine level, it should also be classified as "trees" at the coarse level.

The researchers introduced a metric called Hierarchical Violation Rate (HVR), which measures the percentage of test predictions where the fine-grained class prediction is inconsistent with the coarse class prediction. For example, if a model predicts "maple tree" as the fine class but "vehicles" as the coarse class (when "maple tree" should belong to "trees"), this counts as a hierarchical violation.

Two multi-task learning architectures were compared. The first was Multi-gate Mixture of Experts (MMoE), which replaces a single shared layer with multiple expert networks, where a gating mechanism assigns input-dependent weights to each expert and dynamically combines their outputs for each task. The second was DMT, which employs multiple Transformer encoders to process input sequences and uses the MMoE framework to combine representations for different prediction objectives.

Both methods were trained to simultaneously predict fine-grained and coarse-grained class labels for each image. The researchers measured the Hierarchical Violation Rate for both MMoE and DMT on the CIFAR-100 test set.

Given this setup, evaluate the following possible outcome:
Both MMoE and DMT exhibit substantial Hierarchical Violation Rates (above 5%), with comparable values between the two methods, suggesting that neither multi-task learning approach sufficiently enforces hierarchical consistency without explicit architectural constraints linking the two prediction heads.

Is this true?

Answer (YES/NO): YES